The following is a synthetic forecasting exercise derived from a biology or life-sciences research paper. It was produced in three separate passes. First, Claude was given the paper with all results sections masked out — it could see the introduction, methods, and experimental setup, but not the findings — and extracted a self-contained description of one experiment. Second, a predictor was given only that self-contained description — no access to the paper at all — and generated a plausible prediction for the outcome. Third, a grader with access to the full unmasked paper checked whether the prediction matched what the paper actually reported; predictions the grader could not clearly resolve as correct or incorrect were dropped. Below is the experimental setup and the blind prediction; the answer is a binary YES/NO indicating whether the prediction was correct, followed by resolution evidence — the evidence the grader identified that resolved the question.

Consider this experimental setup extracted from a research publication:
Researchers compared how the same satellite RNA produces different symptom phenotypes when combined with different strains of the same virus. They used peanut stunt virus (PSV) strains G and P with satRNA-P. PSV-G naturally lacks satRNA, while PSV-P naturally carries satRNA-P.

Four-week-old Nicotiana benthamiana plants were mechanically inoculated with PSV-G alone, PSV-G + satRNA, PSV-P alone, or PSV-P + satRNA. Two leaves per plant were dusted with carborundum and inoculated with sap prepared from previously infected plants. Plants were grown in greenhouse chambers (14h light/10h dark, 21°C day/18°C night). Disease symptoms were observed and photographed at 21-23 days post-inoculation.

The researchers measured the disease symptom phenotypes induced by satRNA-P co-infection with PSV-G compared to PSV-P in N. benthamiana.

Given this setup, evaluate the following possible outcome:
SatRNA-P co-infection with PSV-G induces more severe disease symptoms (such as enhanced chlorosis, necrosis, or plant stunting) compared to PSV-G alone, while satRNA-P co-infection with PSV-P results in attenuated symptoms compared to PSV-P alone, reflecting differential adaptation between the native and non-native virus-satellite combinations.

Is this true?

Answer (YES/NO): YES